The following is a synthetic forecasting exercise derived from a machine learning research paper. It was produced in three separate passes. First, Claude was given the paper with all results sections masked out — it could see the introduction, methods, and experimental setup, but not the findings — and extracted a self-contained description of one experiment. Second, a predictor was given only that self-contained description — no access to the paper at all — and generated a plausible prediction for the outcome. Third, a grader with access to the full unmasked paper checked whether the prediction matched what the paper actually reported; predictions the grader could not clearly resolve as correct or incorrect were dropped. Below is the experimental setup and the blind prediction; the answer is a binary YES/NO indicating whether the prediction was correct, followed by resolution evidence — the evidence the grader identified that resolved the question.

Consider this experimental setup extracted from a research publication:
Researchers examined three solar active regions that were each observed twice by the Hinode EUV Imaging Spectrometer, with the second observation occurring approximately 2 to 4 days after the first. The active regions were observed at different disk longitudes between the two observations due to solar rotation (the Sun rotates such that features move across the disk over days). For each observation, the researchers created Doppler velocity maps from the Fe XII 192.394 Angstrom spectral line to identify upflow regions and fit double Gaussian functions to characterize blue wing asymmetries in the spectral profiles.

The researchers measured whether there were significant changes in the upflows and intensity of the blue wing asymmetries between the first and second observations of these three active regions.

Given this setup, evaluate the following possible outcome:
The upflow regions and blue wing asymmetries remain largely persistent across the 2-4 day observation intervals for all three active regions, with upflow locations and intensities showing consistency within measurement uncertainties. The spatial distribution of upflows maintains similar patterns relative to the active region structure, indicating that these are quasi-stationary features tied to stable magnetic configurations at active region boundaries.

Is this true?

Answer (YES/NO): NO